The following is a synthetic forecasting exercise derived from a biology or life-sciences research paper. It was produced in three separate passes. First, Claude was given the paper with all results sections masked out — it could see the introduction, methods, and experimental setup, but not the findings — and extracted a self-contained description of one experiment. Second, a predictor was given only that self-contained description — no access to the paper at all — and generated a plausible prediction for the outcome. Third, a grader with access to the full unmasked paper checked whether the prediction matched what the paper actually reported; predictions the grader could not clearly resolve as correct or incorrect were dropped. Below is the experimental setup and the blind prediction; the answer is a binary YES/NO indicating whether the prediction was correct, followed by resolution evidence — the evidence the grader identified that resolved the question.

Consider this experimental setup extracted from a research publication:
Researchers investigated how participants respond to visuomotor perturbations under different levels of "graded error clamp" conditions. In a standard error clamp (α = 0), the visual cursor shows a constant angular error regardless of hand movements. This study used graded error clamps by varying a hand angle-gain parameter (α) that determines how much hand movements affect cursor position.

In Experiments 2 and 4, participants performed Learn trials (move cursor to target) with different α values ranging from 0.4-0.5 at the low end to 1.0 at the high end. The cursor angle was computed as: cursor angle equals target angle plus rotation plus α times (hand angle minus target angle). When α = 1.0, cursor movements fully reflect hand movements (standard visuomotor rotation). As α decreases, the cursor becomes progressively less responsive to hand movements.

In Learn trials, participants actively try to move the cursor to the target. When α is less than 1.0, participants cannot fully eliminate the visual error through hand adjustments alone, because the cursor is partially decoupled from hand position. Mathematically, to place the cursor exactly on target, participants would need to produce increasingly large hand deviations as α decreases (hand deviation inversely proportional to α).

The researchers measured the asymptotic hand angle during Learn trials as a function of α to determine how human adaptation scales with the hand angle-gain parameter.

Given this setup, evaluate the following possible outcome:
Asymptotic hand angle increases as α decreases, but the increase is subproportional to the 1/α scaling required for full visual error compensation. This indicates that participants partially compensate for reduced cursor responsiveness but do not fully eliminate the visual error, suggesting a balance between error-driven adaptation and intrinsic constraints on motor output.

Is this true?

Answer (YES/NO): NO